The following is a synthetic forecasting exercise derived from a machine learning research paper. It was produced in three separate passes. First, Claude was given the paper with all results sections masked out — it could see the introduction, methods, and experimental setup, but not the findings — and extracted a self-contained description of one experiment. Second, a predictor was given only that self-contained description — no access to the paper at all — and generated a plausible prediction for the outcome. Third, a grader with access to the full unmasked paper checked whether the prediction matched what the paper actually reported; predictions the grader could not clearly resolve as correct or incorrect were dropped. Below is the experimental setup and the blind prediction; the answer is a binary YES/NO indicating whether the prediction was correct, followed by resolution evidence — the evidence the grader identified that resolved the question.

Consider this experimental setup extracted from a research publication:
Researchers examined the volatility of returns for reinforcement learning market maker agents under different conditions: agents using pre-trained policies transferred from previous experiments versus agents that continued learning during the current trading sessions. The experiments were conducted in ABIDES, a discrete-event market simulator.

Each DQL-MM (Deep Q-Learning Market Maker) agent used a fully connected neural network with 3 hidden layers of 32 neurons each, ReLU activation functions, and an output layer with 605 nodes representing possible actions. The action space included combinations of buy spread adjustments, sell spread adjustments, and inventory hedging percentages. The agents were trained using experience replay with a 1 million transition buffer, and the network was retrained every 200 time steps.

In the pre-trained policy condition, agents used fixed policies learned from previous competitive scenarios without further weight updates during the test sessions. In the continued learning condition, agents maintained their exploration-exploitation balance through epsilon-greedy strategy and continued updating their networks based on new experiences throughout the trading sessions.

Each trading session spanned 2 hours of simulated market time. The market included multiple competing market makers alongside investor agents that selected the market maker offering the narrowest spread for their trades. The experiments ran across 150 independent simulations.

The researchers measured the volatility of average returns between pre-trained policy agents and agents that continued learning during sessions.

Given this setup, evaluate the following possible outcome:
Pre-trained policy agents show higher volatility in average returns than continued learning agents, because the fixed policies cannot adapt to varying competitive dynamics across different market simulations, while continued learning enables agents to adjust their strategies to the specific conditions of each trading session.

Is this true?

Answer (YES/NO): YES